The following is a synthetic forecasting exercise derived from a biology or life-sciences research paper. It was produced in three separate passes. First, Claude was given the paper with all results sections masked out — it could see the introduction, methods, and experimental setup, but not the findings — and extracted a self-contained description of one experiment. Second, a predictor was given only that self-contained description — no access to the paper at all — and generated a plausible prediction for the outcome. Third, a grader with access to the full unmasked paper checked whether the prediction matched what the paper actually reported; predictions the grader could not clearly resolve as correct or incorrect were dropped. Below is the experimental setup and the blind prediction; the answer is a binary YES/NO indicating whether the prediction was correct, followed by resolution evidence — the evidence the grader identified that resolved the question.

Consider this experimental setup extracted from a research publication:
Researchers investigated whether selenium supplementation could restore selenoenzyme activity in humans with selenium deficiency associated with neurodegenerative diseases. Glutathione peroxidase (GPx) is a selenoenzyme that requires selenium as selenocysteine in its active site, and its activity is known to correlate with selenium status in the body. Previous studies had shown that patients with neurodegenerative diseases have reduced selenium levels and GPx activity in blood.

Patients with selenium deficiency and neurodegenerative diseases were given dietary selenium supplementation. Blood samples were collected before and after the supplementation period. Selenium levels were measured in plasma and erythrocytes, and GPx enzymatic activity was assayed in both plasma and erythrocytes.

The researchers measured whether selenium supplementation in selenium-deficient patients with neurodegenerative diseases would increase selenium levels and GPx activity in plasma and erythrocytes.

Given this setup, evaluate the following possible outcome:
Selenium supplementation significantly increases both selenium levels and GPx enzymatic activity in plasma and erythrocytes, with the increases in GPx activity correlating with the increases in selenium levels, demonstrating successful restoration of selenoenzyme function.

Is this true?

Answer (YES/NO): YES